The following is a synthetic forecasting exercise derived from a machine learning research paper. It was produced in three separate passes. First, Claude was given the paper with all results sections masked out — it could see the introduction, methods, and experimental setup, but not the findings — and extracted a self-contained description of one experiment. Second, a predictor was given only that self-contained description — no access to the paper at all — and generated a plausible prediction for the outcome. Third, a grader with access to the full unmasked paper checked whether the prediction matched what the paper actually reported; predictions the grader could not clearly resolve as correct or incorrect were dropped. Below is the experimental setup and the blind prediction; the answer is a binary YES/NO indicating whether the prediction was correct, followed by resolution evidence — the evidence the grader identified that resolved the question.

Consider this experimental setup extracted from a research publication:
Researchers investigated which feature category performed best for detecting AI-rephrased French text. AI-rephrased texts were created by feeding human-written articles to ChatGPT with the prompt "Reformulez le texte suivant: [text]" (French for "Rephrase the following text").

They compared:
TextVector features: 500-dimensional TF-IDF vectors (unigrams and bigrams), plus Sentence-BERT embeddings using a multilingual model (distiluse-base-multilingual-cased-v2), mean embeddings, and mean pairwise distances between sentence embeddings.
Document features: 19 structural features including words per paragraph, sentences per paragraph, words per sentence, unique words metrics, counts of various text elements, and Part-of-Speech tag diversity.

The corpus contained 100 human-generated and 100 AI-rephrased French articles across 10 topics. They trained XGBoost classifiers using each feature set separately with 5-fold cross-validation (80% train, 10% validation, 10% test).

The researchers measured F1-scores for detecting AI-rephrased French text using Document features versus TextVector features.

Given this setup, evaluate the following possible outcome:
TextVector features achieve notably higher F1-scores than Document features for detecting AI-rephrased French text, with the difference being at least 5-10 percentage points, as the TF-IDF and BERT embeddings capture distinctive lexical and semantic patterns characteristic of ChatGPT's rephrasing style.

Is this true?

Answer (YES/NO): NO